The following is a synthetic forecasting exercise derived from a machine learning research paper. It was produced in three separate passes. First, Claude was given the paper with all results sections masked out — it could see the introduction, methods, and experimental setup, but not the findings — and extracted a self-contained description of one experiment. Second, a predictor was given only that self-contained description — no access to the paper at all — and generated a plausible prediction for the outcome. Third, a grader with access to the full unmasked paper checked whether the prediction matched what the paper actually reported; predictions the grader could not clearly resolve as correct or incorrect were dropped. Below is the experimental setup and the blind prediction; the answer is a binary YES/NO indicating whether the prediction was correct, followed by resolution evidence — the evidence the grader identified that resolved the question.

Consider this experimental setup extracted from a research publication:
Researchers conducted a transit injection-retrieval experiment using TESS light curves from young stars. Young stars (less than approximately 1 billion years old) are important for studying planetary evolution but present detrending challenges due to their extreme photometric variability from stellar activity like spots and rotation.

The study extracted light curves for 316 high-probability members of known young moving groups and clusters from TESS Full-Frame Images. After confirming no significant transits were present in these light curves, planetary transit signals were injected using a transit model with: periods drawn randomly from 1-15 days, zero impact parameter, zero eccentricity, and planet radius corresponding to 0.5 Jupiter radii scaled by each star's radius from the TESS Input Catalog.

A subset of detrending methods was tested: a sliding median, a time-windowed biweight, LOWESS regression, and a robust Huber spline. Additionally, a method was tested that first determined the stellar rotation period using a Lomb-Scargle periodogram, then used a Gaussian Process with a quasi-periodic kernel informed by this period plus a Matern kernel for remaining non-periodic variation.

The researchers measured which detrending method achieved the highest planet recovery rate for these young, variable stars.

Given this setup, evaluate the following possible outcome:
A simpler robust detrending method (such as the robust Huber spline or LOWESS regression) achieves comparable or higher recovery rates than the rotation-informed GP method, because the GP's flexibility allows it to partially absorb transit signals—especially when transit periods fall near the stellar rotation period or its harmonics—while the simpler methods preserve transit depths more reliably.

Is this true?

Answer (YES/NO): NO